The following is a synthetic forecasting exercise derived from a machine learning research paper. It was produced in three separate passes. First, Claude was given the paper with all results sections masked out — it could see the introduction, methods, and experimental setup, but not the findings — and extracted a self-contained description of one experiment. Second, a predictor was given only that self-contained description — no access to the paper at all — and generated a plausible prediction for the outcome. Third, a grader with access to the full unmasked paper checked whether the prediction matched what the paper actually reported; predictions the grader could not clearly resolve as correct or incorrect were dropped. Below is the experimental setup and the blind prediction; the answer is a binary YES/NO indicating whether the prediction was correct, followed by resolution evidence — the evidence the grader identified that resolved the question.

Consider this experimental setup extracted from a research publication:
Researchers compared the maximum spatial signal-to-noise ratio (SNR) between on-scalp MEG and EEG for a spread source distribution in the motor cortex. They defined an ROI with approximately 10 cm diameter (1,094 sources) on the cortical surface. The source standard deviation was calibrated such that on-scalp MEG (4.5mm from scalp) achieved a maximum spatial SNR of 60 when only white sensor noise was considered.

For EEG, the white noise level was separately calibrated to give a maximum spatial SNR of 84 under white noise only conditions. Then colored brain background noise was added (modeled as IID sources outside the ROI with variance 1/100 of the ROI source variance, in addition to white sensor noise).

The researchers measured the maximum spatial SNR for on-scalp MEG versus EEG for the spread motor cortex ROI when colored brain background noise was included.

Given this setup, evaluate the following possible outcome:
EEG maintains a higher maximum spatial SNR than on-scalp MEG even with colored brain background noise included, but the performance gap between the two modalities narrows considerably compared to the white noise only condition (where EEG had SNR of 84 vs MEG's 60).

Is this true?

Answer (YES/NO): NO